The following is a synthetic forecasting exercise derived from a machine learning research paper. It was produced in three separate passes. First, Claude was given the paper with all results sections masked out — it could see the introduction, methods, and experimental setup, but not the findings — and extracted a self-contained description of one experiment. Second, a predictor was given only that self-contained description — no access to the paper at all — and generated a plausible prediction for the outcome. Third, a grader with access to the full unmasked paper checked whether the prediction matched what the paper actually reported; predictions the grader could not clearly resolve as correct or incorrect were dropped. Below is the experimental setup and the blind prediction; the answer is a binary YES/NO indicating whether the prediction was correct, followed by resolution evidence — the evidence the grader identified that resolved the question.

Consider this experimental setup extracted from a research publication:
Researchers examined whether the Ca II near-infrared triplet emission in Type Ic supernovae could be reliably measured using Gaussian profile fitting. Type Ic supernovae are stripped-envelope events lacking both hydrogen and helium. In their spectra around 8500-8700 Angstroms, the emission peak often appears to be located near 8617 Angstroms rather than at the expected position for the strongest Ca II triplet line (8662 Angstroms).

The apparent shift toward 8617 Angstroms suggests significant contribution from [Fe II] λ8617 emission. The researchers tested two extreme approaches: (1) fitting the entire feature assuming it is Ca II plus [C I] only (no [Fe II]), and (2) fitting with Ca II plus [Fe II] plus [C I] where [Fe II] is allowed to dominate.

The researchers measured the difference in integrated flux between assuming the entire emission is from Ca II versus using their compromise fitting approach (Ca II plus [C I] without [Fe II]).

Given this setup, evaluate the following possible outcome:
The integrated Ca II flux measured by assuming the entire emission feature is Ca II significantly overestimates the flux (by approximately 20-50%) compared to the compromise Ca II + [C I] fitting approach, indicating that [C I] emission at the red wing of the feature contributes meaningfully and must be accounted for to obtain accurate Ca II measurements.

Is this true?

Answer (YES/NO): YES